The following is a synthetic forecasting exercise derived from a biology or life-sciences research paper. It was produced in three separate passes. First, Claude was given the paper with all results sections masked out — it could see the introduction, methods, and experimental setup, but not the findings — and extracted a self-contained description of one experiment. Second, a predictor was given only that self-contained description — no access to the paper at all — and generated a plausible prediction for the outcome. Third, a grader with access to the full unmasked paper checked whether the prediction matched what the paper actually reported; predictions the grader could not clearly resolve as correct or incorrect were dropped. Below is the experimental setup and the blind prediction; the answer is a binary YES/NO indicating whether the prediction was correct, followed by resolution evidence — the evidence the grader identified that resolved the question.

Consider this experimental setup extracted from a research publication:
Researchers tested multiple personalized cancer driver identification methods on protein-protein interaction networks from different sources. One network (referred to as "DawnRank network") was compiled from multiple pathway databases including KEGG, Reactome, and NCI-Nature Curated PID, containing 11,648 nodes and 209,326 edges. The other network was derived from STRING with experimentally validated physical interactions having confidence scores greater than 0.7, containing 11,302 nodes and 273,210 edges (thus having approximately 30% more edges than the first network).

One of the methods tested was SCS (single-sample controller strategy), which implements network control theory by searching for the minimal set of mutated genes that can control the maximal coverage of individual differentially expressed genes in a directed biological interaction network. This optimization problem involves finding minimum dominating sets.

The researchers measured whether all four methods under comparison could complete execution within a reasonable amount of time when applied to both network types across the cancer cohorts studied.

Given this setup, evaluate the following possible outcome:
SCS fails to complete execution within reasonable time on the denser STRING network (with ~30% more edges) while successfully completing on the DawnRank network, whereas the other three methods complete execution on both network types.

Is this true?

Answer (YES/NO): YES